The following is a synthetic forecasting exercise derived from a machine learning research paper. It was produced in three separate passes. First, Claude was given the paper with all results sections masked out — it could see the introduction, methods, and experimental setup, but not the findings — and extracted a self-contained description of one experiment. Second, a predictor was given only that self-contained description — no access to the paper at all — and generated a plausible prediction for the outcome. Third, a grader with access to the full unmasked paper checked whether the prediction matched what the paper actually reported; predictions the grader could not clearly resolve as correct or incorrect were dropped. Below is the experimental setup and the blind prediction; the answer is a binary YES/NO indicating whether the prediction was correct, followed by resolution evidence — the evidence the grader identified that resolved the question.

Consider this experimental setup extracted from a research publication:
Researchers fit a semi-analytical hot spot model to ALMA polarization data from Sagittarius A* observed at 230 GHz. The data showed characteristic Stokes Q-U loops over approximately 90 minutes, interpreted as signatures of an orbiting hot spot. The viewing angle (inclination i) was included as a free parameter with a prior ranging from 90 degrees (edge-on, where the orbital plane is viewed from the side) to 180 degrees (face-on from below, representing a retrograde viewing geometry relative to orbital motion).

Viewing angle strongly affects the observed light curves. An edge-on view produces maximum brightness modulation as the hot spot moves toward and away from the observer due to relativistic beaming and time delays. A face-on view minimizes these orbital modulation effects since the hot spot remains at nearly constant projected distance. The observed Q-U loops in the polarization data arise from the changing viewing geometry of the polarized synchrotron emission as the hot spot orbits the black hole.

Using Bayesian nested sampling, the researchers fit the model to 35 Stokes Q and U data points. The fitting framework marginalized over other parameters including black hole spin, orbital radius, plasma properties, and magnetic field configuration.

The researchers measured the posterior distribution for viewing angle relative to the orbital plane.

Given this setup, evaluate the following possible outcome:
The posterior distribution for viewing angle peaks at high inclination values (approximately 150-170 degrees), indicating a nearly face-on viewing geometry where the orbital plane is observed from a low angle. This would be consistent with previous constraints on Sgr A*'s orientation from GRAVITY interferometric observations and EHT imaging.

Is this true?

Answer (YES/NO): YES